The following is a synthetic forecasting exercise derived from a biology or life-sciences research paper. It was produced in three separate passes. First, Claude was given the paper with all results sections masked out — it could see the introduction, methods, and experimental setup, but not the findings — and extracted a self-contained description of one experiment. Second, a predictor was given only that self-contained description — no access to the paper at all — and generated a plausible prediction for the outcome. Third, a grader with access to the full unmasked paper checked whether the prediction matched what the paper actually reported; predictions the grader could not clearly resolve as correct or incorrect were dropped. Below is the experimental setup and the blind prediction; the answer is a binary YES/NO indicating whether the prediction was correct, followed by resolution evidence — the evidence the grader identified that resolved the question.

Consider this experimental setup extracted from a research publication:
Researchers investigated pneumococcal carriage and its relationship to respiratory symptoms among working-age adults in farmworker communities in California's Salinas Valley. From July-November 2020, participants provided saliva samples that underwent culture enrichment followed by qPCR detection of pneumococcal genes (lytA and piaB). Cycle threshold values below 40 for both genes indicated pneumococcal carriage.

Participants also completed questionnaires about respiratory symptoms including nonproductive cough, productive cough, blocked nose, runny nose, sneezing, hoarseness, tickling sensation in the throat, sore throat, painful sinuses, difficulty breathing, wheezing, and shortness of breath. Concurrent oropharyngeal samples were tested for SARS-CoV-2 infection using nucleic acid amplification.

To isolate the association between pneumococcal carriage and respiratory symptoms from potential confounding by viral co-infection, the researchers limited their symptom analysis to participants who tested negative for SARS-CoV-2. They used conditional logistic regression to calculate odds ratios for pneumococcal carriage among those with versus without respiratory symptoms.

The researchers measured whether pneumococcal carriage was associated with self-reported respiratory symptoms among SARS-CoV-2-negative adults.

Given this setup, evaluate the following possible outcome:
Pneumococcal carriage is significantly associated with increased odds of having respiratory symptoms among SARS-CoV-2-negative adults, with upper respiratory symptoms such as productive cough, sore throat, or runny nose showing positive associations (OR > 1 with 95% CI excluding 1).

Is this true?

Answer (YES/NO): NO